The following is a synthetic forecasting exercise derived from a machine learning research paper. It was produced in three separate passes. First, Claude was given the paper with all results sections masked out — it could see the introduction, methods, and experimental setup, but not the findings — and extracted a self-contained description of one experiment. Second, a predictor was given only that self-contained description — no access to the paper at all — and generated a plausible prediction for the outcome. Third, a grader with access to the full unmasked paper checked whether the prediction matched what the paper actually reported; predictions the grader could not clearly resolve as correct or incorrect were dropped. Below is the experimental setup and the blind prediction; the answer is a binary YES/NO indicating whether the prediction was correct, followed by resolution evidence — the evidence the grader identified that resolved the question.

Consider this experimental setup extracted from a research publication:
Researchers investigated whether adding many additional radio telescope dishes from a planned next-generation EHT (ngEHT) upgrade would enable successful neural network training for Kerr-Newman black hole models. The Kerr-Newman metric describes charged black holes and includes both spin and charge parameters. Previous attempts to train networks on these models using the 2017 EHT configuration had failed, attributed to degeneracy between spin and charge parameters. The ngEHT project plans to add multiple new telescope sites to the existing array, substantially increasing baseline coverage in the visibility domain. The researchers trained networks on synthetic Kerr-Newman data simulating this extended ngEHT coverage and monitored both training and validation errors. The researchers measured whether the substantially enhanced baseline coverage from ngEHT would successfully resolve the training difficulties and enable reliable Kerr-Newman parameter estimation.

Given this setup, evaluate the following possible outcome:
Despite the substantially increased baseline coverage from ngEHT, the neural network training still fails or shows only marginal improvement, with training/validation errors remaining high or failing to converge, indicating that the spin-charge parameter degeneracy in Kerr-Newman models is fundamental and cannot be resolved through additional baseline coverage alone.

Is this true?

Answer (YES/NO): NO